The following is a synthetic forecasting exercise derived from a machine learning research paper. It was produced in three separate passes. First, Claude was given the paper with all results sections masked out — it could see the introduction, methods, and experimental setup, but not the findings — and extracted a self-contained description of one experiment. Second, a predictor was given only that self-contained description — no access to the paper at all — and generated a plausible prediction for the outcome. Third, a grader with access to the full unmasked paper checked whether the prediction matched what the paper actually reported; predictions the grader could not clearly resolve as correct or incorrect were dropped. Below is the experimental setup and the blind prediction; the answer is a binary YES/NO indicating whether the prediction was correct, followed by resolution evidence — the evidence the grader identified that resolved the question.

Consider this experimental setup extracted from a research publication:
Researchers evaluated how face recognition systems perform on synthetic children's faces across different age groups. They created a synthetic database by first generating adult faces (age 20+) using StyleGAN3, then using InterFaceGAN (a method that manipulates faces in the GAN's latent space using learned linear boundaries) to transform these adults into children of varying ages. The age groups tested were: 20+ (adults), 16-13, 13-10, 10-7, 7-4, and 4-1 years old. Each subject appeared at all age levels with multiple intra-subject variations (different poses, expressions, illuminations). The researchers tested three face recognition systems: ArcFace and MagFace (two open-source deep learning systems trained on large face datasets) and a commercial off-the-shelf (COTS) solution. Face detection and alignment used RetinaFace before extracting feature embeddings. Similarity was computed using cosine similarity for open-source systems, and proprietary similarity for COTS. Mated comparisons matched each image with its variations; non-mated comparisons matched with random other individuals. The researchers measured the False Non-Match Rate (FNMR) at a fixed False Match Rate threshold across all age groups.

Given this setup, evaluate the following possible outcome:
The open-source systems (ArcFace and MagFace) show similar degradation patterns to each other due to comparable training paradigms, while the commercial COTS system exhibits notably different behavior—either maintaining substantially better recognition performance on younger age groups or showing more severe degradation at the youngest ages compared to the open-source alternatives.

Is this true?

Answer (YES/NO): YES